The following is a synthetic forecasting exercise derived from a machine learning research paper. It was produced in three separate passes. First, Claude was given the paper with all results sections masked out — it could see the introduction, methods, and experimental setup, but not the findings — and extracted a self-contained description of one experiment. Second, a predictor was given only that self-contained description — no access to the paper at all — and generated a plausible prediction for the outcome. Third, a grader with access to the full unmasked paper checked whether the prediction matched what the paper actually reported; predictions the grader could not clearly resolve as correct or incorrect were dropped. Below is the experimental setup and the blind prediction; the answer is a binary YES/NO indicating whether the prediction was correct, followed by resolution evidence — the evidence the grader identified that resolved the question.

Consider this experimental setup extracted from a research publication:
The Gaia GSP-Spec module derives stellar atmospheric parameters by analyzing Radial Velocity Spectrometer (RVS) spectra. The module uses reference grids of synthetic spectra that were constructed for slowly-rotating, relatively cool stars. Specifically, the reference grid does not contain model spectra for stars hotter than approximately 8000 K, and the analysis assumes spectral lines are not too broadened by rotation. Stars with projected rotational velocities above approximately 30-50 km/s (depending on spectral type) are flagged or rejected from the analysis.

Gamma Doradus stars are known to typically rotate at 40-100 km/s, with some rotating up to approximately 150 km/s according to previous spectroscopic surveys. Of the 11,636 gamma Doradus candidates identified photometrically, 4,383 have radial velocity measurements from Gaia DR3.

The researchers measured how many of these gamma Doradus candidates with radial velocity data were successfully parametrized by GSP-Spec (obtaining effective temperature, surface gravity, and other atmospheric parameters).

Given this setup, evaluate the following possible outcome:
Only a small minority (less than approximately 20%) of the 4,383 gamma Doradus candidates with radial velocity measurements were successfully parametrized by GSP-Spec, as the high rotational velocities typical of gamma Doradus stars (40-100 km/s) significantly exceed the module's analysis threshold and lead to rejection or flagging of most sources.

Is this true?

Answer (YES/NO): YES